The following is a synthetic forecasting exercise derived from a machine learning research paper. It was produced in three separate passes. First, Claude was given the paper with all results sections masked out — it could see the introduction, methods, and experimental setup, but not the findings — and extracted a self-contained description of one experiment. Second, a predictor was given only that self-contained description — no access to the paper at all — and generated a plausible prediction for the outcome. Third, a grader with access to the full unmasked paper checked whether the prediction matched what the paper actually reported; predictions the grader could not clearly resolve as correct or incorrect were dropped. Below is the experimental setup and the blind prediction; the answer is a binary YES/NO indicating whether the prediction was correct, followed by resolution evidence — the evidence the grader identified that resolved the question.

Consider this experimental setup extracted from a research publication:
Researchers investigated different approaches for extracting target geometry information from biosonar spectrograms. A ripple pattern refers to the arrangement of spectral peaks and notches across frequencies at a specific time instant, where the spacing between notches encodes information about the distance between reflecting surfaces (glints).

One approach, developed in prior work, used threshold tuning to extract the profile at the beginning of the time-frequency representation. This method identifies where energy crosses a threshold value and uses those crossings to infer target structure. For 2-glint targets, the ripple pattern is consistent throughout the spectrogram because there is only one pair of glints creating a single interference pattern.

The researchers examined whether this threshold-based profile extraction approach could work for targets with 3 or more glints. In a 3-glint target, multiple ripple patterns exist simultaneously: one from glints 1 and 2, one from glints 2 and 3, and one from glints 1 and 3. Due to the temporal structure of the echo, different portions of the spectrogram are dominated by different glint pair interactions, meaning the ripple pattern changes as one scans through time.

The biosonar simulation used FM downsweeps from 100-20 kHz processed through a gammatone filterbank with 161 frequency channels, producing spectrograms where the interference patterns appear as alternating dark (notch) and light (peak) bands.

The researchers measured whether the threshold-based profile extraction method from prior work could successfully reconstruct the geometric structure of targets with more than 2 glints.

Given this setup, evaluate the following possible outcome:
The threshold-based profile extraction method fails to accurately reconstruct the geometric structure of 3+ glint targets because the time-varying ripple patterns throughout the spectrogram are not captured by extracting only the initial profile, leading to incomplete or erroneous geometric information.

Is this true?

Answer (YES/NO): YES